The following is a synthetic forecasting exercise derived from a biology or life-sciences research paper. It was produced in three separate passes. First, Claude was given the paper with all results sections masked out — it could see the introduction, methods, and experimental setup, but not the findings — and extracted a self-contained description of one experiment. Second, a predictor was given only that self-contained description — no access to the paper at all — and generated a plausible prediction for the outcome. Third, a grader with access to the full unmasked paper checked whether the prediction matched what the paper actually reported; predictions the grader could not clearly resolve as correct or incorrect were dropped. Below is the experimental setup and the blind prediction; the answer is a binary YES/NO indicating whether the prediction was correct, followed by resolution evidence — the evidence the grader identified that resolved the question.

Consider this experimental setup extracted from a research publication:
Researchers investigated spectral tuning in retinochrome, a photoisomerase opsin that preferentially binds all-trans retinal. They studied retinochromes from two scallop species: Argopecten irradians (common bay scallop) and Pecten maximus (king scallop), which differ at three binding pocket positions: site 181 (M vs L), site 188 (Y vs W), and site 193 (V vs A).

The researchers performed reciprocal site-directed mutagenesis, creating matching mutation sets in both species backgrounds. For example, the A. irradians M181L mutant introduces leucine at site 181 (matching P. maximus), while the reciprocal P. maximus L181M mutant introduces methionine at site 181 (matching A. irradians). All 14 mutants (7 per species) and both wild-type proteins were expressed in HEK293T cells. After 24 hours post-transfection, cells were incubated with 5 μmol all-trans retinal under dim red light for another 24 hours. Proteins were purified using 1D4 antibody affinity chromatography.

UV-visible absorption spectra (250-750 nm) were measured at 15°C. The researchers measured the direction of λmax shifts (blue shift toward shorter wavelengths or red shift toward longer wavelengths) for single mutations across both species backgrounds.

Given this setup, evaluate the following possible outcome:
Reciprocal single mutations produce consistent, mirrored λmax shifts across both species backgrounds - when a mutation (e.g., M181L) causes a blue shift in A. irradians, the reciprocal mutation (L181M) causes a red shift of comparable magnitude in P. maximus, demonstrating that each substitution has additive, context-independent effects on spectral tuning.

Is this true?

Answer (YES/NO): NO